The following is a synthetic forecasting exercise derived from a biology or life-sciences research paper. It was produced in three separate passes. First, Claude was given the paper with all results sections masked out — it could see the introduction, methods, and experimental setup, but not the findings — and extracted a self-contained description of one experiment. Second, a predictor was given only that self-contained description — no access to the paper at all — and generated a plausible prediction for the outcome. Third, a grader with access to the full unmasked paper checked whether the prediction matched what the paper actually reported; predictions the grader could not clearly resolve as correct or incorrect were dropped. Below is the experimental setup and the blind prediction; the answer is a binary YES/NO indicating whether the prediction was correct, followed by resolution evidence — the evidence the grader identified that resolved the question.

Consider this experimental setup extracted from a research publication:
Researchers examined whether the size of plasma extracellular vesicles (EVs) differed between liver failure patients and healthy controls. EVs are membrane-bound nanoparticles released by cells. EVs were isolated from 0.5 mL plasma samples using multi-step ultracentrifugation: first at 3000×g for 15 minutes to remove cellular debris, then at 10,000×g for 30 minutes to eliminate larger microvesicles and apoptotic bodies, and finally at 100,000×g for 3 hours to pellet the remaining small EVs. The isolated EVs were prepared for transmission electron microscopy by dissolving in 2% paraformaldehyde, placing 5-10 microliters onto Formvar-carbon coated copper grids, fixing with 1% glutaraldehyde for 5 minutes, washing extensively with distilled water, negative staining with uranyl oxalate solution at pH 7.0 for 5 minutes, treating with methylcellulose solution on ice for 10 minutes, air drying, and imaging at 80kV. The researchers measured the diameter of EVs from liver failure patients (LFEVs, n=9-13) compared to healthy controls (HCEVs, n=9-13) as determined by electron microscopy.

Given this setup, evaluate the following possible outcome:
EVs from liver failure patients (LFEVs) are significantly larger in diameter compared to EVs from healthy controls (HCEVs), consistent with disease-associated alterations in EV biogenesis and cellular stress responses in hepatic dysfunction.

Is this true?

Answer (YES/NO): NO